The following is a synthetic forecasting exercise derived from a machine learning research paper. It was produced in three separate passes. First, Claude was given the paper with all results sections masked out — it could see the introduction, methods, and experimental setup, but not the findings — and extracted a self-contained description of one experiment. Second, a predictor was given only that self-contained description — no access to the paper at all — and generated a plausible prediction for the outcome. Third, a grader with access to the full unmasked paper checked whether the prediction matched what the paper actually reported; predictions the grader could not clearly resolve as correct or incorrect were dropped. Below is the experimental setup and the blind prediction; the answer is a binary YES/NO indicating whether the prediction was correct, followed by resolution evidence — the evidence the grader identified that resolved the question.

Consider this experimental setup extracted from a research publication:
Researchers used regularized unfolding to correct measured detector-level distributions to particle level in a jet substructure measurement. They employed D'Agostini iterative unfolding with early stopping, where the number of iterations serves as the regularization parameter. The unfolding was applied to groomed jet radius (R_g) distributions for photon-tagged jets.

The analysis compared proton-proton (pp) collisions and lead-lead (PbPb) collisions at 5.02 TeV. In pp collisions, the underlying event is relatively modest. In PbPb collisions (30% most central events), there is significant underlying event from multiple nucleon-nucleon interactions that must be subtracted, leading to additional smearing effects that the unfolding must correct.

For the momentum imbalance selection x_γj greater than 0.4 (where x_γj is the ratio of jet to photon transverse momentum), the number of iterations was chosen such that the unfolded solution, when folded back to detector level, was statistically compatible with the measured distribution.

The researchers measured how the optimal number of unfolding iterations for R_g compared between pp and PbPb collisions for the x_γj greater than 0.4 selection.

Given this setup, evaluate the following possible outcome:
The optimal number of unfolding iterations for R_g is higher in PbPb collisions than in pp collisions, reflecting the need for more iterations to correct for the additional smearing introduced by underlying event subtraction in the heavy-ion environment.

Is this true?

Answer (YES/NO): YES